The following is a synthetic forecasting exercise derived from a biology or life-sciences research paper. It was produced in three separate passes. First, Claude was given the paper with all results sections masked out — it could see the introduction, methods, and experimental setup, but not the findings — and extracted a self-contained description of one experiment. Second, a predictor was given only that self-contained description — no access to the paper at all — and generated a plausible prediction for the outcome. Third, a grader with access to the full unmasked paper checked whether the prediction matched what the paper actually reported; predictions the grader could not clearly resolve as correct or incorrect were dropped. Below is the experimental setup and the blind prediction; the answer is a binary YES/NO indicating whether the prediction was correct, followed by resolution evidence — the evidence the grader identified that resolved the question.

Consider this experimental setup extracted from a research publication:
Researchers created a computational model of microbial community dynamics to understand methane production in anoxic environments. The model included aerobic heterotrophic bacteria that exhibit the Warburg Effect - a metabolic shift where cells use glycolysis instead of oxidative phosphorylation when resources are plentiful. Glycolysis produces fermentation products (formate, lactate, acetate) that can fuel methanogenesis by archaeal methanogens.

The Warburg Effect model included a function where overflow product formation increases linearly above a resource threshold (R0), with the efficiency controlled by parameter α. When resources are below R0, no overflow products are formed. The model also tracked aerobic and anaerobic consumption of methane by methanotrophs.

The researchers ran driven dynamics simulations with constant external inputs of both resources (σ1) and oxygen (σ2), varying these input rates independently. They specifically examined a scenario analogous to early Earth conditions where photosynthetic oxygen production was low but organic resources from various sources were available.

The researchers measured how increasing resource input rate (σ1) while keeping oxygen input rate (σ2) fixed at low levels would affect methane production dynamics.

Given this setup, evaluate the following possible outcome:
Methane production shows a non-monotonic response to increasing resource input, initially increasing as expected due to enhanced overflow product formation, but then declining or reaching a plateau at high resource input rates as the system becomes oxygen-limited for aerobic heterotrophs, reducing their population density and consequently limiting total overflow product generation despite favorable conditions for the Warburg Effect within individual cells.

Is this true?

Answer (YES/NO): NO